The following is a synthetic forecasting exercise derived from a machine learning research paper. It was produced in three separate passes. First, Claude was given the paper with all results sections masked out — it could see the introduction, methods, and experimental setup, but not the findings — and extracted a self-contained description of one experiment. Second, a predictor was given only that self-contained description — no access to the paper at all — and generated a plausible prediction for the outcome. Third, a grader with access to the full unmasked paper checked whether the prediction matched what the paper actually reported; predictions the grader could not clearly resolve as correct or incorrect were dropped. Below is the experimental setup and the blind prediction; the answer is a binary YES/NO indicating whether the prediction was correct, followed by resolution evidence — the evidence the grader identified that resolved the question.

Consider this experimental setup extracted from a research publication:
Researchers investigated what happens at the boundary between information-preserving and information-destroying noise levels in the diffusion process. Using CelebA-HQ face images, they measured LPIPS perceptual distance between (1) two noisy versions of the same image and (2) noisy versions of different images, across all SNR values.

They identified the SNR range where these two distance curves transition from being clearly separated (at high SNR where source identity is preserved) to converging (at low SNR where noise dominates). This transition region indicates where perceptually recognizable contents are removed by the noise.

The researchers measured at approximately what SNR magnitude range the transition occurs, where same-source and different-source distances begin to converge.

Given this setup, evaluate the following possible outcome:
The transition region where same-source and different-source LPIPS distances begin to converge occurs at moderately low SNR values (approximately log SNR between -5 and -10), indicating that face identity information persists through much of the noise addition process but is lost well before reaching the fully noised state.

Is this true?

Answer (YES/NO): NO